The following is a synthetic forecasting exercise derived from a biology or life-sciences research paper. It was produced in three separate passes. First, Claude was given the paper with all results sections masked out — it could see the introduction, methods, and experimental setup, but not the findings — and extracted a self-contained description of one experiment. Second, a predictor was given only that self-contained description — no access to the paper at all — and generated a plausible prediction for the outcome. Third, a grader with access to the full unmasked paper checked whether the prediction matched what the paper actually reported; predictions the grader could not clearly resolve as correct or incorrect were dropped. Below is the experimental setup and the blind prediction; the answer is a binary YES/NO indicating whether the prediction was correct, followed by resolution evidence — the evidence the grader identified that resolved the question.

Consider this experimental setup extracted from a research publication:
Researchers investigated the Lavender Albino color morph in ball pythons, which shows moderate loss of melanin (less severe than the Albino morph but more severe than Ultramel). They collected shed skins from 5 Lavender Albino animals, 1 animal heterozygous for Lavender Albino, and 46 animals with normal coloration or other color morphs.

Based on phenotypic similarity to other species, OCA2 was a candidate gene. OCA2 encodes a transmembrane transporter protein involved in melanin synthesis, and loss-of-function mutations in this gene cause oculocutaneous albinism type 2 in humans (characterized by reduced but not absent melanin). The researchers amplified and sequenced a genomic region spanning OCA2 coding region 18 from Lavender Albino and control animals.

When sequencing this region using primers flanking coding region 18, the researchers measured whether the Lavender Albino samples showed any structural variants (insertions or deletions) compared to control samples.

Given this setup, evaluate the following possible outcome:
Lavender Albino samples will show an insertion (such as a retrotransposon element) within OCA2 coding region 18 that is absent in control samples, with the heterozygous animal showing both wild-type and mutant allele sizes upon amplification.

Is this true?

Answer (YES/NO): NO